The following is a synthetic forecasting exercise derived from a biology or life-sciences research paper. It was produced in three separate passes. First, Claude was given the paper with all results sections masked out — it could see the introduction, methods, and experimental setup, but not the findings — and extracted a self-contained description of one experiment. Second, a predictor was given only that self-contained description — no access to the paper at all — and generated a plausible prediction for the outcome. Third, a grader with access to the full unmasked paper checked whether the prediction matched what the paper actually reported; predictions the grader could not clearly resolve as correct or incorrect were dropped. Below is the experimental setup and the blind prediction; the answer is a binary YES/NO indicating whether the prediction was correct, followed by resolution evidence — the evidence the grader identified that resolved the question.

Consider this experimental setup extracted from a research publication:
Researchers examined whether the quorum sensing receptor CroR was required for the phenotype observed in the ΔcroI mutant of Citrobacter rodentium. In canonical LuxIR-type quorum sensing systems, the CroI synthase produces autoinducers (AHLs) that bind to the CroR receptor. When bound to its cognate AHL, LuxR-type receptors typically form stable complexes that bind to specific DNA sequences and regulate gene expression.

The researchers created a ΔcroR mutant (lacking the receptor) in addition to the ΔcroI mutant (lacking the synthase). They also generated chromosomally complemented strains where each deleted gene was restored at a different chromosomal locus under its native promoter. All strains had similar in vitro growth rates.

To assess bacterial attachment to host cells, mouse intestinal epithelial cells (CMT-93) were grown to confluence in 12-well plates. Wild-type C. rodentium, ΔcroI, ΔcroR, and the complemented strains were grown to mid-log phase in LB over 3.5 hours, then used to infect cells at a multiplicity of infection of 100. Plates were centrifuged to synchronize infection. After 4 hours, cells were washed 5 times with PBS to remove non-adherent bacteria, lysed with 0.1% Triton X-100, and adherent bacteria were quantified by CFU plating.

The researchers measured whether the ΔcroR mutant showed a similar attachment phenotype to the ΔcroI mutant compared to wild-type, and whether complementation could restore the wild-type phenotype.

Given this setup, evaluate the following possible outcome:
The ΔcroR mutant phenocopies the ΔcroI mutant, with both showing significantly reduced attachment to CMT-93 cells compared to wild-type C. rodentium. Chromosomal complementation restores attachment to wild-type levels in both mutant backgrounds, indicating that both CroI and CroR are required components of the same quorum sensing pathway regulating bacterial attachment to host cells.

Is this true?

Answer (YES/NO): NO